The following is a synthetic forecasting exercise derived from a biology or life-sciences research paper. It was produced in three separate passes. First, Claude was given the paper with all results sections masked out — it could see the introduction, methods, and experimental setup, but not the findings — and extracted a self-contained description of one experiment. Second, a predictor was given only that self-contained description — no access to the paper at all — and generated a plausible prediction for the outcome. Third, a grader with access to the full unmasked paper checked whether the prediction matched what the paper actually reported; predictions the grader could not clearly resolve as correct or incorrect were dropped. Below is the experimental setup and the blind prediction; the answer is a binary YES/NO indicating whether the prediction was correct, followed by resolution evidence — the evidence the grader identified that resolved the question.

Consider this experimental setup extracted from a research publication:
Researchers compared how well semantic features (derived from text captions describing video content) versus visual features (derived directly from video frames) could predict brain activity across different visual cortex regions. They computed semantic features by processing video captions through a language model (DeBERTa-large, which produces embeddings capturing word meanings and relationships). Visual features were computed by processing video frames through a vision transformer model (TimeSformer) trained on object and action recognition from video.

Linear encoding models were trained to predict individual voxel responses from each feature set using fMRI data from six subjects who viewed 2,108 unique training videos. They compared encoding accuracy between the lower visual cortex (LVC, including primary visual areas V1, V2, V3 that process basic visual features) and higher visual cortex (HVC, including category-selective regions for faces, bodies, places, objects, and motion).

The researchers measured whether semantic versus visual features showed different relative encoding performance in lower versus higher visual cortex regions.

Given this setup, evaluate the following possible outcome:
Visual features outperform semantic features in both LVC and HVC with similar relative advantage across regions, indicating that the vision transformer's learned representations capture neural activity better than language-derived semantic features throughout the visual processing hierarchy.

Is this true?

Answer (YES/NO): NO